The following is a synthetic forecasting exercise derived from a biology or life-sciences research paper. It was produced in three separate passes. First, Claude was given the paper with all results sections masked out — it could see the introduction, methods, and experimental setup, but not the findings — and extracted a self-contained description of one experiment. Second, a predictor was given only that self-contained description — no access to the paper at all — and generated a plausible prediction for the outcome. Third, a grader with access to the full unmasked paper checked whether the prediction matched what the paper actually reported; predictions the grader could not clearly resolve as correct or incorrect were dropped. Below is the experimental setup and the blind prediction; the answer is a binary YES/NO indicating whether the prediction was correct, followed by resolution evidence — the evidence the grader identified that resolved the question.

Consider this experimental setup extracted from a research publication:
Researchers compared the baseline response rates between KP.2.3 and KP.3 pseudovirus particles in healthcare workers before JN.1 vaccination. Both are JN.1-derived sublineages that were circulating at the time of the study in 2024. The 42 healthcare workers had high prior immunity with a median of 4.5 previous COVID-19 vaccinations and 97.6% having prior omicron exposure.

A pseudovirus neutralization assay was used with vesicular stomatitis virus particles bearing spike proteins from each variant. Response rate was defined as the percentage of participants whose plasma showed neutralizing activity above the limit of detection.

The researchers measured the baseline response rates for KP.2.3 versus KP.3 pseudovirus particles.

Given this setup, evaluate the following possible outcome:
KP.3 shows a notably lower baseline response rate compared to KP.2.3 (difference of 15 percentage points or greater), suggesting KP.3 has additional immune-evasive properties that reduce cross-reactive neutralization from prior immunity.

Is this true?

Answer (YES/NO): NO